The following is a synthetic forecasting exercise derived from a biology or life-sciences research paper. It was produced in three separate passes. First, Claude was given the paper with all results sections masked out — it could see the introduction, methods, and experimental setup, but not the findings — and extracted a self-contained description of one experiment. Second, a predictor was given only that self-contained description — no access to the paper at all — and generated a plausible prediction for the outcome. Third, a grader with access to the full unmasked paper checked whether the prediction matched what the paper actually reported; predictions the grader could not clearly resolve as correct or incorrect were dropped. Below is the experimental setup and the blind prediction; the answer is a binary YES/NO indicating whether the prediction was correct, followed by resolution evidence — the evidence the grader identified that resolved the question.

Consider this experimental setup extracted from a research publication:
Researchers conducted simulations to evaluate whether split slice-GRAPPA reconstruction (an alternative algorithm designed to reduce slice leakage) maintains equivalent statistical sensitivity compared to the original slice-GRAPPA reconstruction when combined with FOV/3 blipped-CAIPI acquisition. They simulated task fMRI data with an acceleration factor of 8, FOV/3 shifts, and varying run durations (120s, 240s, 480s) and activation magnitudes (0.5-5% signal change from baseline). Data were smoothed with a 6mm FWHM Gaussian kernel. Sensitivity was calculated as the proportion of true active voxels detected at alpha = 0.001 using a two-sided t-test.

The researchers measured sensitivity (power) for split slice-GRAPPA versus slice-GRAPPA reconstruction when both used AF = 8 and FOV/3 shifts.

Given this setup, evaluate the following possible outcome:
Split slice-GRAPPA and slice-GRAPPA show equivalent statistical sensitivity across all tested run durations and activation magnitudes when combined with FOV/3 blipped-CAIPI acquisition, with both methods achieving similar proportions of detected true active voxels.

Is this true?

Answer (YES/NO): YES